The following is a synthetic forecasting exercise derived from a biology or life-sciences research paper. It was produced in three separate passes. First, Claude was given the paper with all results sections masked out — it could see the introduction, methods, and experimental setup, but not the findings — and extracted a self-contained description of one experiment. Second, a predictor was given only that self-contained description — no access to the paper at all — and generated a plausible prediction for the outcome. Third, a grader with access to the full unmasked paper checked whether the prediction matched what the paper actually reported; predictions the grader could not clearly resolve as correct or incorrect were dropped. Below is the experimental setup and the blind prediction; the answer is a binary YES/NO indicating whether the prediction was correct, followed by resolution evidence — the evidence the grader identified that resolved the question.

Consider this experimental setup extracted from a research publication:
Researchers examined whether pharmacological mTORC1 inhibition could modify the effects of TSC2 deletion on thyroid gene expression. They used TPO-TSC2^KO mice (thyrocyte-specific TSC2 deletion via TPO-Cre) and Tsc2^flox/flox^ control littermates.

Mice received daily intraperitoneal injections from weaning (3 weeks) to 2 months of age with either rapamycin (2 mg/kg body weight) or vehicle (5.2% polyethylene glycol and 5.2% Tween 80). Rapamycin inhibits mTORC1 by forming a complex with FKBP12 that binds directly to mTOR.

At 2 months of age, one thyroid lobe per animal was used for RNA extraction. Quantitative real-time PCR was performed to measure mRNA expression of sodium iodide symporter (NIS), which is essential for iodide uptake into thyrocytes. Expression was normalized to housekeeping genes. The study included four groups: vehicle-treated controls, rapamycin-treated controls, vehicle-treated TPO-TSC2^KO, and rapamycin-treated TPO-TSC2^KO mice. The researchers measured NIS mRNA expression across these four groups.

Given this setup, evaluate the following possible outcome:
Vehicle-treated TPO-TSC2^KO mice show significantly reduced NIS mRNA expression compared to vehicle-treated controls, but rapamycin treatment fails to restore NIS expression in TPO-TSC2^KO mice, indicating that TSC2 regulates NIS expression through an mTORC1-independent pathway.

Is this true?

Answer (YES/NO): NO